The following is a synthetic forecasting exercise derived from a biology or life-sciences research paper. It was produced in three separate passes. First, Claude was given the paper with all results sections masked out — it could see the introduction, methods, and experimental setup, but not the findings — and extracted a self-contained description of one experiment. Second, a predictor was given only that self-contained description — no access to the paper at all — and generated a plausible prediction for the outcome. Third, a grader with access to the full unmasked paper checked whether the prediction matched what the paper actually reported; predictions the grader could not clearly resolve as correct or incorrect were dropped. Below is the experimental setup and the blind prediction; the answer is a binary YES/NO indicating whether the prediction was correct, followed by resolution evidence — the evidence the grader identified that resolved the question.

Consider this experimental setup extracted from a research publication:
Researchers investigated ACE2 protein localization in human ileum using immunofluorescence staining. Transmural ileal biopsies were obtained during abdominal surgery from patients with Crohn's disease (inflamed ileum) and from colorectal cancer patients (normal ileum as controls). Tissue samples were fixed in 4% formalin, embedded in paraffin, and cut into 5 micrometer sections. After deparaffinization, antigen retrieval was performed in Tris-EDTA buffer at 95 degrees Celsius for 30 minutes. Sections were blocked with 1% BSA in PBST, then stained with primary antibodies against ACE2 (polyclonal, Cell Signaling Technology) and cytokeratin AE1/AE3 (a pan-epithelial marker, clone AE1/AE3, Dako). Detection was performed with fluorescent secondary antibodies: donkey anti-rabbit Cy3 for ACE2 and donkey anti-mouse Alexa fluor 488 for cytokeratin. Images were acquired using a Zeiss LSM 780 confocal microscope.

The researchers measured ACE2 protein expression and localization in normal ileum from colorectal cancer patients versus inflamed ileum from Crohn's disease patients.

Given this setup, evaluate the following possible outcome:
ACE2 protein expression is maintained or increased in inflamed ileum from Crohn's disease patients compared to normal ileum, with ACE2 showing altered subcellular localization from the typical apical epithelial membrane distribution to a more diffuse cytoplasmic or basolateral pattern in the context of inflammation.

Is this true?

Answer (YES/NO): NO